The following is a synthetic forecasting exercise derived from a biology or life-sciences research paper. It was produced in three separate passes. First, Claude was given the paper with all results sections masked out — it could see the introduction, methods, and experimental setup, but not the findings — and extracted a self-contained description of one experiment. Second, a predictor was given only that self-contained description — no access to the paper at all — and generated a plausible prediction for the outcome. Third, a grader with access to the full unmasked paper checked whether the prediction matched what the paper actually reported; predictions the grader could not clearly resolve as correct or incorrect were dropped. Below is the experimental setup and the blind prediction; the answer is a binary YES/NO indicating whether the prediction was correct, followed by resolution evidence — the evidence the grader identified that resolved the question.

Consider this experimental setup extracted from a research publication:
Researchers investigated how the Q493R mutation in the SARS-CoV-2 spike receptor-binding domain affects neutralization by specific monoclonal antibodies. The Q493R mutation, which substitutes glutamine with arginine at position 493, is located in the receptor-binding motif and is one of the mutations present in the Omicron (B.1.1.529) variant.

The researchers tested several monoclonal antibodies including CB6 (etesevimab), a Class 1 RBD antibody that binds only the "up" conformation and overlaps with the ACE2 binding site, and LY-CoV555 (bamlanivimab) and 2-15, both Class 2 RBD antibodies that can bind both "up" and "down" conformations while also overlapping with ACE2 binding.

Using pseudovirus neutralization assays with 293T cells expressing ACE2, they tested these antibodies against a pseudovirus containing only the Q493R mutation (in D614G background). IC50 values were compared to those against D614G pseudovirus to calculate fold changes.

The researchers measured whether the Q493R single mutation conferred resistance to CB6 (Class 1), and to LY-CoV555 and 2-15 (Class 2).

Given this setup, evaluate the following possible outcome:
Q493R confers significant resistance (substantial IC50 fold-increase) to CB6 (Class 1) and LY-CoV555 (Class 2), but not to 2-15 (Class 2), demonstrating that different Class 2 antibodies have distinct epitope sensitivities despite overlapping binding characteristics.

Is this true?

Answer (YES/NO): NO